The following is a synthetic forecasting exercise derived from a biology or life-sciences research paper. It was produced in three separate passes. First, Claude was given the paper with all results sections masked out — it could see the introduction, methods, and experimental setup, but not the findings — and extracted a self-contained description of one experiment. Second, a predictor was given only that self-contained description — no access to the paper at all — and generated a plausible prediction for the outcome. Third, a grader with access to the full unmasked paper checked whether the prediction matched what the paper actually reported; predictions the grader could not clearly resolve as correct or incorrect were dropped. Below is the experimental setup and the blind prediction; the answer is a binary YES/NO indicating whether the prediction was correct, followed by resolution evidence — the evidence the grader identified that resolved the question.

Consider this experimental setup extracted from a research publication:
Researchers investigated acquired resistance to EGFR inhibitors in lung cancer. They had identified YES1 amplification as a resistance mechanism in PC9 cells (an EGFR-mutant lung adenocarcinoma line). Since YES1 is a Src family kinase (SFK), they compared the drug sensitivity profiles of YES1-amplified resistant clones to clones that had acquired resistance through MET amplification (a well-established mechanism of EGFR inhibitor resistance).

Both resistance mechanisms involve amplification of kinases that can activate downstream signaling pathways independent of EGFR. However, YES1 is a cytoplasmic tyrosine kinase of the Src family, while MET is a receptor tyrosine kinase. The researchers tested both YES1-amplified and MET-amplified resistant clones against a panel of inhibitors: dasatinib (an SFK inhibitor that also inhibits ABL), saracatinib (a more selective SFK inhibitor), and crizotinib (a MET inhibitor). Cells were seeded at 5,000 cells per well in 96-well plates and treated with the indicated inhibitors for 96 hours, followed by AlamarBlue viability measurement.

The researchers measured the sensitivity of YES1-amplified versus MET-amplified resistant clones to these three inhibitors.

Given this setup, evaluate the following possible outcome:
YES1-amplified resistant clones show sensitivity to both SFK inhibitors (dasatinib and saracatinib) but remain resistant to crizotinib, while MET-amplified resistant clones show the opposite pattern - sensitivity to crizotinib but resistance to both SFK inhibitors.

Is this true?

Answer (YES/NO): YES